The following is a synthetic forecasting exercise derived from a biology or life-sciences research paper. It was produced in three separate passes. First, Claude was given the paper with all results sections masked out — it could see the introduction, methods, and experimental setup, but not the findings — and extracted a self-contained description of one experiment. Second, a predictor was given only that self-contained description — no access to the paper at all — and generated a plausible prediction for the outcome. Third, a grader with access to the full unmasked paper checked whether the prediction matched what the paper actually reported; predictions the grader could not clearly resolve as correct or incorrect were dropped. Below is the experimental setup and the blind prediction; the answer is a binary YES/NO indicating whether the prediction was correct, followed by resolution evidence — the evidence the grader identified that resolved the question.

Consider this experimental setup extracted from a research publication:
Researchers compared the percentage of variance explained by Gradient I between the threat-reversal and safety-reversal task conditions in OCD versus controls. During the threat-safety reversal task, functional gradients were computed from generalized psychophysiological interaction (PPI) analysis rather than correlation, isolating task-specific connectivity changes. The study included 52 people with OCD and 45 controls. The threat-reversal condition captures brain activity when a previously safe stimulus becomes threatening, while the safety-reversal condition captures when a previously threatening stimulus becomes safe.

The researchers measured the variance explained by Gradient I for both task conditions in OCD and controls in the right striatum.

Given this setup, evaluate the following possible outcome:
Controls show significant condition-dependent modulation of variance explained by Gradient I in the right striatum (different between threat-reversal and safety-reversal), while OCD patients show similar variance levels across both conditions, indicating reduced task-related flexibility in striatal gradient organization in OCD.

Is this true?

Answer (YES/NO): NO